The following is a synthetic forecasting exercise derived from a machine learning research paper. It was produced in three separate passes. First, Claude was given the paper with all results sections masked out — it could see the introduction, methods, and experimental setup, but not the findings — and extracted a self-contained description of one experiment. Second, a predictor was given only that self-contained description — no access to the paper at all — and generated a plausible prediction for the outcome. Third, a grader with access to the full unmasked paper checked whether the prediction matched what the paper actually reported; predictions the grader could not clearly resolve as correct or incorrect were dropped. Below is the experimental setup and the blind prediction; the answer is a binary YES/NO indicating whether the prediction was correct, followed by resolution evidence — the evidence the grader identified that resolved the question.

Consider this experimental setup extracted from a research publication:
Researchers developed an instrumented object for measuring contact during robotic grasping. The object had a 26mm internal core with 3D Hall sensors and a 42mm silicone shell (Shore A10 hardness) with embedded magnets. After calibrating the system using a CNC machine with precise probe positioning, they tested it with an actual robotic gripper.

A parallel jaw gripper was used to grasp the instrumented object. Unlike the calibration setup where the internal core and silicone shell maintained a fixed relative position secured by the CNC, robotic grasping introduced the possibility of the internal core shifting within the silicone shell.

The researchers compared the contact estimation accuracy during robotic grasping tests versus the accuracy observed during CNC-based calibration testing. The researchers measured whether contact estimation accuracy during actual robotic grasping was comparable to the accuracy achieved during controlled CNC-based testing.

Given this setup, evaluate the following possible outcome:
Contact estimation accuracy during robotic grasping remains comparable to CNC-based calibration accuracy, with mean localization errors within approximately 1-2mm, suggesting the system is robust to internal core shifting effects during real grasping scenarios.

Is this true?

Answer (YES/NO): NO